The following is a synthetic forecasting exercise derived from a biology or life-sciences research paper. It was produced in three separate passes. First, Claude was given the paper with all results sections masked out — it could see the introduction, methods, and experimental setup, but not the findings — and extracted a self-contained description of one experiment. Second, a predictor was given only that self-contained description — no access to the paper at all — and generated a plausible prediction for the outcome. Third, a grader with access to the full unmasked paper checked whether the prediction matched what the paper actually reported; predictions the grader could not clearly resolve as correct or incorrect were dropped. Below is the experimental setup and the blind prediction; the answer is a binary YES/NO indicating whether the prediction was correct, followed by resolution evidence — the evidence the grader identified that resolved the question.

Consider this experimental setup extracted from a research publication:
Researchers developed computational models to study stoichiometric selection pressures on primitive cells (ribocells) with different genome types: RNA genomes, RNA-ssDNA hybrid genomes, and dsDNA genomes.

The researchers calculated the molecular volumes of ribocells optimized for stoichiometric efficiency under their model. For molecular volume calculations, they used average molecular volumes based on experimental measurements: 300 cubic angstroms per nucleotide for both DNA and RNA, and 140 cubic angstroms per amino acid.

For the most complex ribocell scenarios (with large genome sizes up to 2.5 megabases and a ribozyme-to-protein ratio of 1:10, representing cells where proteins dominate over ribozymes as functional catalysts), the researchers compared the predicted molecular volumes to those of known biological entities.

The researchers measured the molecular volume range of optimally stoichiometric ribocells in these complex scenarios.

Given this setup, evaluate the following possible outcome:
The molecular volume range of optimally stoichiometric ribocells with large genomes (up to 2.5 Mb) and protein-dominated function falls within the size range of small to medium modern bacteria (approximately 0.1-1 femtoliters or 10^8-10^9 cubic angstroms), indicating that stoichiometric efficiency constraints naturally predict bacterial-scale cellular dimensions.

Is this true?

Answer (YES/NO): NO